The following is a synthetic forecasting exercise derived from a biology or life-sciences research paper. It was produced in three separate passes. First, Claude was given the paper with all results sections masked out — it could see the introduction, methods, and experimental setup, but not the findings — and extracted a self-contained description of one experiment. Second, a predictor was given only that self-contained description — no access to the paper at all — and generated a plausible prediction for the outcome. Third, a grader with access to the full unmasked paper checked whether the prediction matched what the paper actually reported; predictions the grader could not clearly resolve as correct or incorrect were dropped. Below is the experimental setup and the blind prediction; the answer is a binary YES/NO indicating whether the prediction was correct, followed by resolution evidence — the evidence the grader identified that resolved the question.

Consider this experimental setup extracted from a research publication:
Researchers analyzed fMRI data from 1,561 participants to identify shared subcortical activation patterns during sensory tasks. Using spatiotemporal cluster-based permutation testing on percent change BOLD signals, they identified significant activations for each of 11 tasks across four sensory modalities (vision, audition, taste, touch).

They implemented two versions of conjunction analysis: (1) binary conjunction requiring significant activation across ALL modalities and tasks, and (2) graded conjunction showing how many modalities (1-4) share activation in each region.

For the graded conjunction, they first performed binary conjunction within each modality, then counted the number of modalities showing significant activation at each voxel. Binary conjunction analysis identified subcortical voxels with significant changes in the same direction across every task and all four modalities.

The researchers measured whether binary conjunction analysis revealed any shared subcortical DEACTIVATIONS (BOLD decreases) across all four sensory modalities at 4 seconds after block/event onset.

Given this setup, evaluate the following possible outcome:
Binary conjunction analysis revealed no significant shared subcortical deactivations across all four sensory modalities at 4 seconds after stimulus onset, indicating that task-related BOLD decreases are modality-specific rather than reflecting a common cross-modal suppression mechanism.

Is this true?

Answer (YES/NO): YES